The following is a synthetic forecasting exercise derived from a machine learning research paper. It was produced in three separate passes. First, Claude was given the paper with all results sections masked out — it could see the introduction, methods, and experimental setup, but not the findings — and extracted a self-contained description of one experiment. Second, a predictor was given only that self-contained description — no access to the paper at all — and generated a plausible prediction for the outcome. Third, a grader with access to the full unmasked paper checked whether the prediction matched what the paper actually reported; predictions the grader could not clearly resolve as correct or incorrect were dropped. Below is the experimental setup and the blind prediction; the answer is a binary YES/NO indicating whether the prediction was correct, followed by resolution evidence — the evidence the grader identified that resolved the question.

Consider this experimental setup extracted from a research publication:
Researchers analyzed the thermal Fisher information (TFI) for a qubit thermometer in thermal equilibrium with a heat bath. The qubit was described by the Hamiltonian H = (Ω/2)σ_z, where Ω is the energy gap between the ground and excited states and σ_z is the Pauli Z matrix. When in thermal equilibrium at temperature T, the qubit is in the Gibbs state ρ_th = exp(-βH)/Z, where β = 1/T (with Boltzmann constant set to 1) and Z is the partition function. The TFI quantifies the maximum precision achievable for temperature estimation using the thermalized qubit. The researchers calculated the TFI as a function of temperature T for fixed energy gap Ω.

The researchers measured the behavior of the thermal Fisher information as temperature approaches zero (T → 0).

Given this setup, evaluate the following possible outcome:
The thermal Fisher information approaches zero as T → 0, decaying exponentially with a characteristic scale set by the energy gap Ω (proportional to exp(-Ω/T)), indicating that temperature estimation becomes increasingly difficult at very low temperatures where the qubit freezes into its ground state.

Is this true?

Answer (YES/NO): YES